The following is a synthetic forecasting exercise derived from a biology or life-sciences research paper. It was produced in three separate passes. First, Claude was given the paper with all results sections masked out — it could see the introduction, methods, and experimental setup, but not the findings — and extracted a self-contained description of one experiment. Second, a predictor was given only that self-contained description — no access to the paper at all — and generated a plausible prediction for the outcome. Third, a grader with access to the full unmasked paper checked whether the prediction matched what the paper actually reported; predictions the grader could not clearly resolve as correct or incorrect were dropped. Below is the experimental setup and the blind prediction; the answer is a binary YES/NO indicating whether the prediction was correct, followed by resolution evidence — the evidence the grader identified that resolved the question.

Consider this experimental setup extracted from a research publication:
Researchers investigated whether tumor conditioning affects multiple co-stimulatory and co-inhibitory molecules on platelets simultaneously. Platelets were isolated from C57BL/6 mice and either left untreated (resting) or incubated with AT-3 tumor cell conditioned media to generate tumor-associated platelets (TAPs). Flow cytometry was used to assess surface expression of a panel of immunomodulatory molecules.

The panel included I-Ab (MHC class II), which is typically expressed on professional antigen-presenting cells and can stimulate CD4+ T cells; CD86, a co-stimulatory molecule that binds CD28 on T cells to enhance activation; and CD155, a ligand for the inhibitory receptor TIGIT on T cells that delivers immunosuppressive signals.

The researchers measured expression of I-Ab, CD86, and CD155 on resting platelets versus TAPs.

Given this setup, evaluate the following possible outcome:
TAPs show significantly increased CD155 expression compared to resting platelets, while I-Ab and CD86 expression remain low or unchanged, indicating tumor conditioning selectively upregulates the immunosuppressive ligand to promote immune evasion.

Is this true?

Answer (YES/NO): NO